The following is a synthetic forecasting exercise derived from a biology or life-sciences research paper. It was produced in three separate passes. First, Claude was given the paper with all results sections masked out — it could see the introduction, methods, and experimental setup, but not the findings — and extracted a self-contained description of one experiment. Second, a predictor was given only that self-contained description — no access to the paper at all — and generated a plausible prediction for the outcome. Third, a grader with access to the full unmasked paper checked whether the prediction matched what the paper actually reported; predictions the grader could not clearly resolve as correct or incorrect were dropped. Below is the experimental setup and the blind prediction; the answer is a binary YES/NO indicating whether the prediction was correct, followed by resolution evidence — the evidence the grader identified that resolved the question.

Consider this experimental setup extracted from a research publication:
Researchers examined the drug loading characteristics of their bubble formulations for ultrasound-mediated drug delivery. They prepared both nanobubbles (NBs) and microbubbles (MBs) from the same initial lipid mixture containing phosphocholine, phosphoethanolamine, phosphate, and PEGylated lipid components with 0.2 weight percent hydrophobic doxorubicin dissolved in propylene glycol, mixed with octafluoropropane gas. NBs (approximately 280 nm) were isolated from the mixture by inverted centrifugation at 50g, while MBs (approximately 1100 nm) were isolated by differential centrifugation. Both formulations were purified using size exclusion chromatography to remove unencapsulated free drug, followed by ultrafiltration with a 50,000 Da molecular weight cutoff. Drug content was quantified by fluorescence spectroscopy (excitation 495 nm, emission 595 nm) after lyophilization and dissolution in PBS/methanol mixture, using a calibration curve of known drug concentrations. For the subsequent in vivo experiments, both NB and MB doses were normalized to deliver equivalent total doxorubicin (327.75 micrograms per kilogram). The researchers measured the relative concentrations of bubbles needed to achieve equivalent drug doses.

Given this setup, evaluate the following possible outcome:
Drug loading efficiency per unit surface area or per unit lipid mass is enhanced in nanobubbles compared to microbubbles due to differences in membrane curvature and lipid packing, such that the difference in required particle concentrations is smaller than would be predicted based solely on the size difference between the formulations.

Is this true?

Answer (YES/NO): YES